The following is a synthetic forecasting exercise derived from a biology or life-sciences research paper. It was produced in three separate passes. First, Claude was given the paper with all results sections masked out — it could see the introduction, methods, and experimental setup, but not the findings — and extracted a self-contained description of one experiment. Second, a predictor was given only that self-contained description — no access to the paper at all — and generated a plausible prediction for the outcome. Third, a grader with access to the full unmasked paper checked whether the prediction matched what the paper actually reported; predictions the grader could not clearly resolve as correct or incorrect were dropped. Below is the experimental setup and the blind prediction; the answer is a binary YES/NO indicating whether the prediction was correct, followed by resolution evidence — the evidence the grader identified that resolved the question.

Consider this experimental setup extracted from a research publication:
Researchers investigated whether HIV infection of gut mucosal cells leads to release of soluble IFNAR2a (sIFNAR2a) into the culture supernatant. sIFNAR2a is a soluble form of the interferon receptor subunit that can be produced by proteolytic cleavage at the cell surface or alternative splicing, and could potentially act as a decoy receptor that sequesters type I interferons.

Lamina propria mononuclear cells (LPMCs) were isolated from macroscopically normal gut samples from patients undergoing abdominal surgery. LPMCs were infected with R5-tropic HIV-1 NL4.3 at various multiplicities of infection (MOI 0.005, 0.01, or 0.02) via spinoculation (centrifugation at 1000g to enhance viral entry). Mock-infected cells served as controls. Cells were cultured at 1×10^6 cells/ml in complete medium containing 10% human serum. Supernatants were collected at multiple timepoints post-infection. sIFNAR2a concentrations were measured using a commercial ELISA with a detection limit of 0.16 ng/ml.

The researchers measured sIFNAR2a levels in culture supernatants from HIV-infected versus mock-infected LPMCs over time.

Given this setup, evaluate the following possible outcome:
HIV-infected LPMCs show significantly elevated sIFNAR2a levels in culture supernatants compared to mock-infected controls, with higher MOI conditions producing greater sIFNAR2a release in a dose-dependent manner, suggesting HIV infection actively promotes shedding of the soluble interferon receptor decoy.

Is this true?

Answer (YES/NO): NO